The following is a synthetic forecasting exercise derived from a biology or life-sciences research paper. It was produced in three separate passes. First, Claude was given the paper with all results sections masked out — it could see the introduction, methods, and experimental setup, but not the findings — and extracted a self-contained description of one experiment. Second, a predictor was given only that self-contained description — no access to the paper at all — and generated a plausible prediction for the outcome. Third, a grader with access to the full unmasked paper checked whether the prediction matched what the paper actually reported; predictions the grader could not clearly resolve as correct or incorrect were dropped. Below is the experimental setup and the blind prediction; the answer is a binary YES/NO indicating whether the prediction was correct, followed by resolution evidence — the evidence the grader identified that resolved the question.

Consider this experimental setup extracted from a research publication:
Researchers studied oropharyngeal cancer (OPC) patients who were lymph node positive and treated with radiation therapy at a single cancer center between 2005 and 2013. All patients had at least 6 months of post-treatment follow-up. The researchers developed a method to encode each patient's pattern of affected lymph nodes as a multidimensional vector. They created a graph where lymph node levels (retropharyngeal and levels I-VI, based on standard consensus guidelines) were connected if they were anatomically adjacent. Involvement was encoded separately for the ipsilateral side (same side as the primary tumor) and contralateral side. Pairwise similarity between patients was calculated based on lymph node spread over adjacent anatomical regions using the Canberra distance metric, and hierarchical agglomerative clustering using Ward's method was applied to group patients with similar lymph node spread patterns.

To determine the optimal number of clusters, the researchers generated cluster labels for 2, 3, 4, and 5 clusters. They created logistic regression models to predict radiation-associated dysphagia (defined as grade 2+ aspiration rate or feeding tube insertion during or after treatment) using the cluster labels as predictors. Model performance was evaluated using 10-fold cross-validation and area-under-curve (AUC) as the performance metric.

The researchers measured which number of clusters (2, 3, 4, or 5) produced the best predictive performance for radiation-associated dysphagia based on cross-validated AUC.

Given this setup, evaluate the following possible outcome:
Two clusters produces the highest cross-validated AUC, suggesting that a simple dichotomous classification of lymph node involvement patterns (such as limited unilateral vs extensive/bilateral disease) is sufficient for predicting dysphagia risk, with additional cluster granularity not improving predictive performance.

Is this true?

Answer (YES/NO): NO